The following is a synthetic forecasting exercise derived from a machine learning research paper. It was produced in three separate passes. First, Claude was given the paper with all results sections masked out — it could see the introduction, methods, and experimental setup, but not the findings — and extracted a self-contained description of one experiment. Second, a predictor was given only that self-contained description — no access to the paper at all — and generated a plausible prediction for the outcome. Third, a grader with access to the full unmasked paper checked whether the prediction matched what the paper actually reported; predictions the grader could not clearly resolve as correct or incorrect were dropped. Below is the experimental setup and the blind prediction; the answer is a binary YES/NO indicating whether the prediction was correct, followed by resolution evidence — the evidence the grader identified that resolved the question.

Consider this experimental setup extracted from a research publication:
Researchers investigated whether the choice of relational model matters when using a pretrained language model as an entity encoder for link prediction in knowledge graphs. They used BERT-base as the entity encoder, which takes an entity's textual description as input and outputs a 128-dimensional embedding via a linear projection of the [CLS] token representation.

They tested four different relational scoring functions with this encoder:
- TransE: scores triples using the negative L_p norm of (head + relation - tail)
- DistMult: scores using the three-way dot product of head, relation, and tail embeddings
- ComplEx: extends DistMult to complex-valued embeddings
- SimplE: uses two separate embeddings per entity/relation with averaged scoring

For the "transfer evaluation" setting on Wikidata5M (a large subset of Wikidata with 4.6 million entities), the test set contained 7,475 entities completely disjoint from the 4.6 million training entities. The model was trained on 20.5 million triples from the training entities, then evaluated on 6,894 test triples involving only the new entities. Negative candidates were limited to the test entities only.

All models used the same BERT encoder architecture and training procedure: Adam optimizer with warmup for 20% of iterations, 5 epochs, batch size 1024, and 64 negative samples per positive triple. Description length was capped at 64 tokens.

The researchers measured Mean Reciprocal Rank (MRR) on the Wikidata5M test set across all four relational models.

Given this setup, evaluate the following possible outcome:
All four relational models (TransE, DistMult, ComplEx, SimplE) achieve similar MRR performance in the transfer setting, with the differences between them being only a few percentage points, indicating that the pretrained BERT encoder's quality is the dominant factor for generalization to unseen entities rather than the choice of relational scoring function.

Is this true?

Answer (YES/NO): NO